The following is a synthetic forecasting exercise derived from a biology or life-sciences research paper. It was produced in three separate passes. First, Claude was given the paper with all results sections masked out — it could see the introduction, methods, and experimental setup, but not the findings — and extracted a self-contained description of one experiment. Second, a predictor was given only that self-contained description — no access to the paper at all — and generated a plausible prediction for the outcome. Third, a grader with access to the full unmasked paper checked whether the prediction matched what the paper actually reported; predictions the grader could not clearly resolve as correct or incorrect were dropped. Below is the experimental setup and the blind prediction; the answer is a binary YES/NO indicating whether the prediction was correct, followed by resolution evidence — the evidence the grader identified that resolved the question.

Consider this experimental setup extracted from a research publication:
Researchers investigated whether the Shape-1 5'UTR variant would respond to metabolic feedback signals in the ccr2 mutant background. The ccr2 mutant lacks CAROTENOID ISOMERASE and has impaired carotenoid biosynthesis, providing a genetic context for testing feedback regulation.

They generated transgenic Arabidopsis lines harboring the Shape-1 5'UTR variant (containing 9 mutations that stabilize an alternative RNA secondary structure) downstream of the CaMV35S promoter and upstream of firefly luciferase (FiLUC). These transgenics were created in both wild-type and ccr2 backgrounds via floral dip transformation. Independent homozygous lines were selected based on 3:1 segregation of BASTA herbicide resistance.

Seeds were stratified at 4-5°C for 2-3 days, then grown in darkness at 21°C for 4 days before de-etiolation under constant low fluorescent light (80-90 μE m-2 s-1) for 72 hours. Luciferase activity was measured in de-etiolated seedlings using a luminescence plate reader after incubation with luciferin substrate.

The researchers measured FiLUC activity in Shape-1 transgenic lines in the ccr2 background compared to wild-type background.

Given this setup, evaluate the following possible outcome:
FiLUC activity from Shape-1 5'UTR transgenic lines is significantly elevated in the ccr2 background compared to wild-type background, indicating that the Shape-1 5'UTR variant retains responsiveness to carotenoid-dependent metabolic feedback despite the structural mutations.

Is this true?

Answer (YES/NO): NO